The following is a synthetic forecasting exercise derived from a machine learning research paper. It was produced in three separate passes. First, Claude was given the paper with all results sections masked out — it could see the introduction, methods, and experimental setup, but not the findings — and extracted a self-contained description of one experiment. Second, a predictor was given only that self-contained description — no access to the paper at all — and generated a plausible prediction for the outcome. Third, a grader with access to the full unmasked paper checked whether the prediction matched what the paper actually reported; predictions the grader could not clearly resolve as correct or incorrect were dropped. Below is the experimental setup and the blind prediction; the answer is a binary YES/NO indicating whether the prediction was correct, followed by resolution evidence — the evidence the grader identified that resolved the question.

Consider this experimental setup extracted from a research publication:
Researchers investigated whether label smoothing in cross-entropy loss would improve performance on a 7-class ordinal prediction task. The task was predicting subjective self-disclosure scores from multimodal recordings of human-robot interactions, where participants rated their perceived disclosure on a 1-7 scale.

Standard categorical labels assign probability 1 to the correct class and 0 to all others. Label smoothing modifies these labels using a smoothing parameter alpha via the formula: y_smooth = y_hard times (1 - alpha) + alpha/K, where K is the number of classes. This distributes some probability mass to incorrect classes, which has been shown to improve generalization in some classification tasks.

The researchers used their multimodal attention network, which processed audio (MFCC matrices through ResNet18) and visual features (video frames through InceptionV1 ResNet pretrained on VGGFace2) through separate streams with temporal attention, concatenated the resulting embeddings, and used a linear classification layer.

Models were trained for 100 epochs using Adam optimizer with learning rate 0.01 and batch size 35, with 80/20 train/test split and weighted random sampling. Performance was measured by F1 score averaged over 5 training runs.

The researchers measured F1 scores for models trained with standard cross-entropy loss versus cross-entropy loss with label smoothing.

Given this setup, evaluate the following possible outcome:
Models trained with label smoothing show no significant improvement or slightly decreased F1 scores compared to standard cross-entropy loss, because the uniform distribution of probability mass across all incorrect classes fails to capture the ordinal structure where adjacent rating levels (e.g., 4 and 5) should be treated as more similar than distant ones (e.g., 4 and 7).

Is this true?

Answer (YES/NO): NO